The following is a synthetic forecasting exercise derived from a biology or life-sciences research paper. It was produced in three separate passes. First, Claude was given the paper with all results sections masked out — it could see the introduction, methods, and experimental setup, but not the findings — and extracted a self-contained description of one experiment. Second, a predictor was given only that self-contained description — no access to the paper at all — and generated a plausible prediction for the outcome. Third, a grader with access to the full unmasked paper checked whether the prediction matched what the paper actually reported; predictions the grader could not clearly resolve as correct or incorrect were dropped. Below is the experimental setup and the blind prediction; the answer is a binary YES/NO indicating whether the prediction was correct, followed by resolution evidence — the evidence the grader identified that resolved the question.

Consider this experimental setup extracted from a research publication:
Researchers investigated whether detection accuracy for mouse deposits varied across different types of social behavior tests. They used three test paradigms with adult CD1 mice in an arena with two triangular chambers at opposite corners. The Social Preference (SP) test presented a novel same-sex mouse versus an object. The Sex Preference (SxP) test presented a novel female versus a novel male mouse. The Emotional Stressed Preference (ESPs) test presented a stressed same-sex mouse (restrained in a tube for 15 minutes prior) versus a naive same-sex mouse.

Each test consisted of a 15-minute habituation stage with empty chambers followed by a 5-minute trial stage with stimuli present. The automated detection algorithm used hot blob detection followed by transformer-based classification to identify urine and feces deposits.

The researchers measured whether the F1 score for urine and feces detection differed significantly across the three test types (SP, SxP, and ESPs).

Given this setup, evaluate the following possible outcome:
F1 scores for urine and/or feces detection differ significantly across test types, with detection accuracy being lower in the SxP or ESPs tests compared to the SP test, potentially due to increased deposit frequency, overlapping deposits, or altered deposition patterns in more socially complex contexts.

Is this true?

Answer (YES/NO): NO